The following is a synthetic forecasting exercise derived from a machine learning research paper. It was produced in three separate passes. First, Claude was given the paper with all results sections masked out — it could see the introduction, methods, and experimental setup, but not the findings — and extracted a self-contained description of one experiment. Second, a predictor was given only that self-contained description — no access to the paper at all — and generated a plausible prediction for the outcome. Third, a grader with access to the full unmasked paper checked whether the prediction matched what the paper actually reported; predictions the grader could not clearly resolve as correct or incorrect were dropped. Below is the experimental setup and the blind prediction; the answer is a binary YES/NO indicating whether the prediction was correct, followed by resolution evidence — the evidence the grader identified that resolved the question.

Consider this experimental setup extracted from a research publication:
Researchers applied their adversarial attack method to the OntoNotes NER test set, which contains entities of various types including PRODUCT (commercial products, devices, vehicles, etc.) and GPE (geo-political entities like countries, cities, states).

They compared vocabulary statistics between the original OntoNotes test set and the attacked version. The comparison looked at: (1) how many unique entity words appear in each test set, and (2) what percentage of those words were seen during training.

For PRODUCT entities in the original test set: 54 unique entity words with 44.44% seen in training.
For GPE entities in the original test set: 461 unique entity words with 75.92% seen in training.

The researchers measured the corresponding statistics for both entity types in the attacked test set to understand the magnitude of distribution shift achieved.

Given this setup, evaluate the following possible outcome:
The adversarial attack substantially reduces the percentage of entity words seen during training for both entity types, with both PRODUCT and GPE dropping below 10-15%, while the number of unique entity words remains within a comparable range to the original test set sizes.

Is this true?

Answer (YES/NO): NO